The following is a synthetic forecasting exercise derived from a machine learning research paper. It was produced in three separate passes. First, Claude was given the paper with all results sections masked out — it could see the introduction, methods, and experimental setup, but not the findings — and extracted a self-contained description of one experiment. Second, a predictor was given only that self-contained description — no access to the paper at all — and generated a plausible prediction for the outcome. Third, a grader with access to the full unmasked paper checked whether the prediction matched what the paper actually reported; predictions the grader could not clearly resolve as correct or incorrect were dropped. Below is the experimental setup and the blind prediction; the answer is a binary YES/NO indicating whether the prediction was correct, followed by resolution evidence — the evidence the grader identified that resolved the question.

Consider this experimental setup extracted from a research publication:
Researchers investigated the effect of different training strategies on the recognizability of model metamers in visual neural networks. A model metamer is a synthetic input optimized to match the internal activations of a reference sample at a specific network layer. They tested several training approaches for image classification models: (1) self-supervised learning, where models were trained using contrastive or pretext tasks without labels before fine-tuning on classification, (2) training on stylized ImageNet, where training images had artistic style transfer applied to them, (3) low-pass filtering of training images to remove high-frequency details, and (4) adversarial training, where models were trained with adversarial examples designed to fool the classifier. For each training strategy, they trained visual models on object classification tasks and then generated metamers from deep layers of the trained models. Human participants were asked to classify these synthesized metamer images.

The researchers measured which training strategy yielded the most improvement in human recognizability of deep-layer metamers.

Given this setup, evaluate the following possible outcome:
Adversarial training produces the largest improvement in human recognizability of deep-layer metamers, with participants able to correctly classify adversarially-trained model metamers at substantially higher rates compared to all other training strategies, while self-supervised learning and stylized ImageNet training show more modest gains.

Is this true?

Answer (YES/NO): YES